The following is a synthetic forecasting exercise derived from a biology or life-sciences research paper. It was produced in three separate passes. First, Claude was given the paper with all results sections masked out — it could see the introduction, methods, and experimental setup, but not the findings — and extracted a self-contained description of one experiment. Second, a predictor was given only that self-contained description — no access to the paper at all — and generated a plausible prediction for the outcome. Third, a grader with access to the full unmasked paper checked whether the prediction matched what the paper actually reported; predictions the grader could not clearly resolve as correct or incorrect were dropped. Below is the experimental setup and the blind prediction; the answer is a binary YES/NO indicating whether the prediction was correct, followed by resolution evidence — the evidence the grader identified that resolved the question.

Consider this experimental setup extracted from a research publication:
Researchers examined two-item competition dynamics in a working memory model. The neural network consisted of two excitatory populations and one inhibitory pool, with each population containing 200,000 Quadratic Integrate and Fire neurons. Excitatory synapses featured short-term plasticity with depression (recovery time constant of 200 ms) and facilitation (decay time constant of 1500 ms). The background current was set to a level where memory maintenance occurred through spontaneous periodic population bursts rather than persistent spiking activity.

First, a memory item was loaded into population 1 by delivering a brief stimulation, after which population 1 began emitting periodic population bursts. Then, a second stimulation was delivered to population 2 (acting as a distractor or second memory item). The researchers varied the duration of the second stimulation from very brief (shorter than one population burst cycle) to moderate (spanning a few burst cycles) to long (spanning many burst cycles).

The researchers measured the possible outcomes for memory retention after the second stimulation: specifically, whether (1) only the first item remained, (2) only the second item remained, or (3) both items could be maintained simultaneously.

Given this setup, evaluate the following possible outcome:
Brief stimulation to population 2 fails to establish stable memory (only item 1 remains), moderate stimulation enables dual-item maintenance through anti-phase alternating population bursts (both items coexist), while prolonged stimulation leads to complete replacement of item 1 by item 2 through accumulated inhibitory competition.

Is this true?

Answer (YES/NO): YES